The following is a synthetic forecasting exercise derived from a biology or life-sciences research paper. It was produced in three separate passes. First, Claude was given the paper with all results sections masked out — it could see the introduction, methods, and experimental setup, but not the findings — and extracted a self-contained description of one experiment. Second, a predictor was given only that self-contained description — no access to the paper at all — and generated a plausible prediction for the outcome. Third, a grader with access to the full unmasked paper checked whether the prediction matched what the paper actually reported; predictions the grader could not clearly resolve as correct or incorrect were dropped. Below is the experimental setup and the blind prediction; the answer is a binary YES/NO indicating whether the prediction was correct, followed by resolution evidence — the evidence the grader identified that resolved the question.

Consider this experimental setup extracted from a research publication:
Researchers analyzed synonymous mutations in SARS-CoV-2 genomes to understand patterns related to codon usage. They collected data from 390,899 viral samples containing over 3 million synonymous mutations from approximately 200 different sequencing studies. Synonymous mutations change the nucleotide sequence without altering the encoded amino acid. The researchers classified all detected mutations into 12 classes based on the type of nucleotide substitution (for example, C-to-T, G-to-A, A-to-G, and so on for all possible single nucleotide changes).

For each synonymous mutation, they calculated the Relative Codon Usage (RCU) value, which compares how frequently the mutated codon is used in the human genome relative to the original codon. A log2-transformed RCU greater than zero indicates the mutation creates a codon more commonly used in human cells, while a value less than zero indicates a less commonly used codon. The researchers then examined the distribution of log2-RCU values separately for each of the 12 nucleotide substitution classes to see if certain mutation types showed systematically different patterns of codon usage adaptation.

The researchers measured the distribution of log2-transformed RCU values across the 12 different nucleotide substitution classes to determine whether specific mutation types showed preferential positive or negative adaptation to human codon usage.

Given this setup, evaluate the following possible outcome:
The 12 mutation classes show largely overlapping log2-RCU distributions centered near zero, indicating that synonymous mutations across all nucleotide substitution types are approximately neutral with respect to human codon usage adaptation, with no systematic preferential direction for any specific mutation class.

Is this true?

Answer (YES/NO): NO